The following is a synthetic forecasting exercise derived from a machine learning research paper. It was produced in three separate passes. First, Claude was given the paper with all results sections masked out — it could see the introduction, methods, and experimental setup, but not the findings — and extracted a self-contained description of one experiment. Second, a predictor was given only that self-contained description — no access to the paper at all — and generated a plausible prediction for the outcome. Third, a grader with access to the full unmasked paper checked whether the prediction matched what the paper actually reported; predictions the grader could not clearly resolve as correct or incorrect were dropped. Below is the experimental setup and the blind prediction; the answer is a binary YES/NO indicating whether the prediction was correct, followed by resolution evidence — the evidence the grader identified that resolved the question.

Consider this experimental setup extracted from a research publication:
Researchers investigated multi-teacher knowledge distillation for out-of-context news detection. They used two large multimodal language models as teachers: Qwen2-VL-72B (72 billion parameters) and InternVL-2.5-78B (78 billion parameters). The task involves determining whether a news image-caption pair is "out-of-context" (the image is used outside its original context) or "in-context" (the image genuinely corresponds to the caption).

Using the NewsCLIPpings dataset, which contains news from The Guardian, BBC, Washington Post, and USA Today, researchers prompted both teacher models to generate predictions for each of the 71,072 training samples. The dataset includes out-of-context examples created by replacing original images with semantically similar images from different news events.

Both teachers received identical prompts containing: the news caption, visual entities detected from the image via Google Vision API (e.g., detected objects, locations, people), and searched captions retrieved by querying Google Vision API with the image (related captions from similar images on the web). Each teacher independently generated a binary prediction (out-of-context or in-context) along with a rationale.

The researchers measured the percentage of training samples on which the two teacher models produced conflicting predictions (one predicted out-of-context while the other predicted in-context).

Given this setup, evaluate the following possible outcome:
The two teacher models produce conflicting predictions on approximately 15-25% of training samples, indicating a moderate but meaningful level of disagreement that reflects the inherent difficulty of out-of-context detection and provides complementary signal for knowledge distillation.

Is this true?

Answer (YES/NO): NO